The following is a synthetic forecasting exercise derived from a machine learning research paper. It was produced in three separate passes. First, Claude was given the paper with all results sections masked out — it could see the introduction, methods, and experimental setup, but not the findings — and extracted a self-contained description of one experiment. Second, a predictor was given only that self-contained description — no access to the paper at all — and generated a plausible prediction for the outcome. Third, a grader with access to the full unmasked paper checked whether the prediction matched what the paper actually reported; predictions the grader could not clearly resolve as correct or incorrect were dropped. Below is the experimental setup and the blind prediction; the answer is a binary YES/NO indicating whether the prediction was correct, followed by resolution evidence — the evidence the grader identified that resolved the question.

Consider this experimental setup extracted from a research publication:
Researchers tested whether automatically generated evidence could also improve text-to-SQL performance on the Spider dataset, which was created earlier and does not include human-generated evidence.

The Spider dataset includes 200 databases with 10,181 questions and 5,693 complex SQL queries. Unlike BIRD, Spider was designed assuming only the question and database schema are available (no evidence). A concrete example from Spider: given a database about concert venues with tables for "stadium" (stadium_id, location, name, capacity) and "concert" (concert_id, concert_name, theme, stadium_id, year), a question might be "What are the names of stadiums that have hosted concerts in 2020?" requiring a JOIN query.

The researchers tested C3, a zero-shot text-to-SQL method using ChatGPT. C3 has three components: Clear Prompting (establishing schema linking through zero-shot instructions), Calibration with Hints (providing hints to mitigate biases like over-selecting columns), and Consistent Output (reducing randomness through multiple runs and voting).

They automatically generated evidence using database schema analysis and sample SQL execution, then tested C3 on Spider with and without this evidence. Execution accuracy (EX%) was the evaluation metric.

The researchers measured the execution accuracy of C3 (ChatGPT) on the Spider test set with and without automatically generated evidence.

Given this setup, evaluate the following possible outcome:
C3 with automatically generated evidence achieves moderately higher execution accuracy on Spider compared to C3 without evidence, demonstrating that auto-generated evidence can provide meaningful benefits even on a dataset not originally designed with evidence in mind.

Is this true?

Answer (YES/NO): YES